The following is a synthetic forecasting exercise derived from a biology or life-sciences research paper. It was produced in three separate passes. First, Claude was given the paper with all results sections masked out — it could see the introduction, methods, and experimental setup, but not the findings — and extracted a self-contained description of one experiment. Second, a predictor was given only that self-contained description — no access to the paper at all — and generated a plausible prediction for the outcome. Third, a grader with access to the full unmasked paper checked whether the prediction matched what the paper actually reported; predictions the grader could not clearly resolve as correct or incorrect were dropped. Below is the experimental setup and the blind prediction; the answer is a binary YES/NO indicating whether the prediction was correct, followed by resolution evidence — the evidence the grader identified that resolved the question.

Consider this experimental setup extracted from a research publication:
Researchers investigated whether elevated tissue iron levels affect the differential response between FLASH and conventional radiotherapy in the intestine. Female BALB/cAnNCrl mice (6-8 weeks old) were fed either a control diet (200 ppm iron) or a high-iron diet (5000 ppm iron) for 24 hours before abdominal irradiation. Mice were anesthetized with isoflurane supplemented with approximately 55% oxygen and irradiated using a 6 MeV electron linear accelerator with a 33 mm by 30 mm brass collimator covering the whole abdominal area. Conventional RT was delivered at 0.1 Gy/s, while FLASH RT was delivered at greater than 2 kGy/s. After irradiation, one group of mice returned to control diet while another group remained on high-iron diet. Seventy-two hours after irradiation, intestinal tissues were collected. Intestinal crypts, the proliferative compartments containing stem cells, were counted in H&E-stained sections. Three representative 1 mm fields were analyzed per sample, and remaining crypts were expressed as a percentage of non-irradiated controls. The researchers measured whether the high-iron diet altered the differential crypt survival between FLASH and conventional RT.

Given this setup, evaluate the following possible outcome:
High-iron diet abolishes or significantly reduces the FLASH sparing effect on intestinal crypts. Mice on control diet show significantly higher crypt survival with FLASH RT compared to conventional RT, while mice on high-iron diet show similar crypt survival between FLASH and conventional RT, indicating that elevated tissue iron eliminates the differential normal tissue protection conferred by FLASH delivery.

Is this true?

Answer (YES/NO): NO